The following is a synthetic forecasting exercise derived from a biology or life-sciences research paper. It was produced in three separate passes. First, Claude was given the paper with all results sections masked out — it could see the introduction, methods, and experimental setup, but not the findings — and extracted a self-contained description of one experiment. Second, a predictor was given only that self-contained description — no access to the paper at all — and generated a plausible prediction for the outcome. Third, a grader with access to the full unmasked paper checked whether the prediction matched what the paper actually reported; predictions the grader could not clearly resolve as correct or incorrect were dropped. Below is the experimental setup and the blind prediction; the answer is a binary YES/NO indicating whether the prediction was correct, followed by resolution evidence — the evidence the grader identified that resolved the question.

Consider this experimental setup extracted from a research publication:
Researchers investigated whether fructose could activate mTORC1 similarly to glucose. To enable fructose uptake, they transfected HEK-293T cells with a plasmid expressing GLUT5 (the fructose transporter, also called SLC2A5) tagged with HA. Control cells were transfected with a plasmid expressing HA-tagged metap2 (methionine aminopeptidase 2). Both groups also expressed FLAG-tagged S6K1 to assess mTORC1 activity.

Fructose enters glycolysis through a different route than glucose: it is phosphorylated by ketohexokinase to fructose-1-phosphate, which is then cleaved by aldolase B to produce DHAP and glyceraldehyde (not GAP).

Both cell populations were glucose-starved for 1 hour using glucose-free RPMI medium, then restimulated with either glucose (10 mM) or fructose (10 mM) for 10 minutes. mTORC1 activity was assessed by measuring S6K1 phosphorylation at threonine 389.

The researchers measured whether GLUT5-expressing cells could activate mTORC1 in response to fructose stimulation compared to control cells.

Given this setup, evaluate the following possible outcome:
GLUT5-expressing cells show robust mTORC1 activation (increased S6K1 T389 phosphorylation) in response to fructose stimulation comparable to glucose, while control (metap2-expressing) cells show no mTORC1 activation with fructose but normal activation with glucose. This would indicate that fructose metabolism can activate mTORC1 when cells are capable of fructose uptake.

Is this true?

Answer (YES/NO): YES